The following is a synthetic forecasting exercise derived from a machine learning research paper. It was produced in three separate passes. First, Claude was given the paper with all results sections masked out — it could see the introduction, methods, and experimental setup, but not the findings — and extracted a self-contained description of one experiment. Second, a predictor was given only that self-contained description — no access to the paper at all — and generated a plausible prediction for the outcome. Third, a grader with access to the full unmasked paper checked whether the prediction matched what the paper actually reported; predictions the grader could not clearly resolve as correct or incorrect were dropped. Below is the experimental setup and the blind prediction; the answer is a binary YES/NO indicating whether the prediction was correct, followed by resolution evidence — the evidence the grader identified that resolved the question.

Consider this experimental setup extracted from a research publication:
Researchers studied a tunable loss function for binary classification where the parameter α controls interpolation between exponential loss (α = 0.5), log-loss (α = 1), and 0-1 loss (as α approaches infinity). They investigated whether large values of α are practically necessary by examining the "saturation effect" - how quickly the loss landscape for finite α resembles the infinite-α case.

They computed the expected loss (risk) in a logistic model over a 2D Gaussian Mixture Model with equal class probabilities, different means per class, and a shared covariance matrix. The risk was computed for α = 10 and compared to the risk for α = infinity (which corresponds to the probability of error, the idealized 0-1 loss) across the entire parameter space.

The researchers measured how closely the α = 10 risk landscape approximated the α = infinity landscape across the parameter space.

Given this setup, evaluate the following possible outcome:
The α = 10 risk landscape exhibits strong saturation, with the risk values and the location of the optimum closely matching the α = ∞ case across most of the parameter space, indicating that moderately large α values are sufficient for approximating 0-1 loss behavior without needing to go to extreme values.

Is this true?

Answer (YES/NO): YES